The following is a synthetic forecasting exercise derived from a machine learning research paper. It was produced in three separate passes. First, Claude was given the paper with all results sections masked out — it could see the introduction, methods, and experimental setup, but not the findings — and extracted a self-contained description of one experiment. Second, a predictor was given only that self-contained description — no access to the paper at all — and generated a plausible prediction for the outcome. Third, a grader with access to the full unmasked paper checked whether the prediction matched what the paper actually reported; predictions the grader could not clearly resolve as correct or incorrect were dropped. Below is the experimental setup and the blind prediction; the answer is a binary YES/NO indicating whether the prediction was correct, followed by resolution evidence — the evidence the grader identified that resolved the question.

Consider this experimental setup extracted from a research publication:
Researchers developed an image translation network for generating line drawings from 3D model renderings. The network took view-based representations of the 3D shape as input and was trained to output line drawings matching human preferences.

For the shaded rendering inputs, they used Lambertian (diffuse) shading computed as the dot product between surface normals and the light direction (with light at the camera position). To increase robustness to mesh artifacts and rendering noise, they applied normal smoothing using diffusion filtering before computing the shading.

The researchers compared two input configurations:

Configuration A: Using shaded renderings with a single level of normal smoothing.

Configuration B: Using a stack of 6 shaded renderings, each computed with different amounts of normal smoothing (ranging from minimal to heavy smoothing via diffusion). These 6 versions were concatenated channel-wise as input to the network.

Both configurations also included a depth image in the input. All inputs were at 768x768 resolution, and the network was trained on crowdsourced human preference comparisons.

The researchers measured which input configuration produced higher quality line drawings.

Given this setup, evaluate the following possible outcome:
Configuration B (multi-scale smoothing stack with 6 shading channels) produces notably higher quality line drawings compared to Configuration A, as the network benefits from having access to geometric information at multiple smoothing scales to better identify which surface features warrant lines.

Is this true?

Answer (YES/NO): YES